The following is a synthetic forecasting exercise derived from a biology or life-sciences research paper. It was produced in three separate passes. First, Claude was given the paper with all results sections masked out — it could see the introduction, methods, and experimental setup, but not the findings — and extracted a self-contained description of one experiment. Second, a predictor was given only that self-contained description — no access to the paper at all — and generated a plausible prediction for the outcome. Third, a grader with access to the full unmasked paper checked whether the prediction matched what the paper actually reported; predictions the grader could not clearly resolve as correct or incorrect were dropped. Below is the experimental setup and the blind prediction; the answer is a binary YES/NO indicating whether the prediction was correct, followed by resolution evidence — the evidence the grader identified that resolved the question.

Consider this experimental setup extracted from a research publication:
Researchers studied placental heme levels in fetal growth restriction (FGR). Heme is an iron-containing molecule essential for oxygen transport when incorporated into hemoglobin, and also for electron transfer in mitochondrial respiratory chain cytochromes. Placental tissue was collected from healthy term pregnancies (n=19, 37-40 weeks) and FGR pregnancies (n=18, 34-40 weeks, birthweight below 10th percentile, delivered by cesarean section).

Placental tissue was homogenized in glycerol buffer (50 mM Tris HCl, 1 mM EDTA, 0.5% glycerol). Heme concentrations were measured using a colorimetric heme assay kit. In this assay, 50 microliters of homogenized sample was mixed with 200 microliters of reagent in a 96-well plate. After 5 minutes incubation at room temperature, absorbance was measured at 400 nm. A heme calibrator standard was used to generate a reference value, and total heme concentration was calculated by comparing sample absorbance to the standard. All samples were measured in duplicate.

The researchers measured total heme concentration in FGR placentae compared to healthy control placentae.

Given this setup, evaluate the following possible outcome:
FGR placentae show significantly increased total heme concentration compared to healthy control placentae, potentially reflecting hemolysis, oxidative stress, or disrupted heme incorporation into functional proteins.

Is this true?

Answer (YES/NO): NO